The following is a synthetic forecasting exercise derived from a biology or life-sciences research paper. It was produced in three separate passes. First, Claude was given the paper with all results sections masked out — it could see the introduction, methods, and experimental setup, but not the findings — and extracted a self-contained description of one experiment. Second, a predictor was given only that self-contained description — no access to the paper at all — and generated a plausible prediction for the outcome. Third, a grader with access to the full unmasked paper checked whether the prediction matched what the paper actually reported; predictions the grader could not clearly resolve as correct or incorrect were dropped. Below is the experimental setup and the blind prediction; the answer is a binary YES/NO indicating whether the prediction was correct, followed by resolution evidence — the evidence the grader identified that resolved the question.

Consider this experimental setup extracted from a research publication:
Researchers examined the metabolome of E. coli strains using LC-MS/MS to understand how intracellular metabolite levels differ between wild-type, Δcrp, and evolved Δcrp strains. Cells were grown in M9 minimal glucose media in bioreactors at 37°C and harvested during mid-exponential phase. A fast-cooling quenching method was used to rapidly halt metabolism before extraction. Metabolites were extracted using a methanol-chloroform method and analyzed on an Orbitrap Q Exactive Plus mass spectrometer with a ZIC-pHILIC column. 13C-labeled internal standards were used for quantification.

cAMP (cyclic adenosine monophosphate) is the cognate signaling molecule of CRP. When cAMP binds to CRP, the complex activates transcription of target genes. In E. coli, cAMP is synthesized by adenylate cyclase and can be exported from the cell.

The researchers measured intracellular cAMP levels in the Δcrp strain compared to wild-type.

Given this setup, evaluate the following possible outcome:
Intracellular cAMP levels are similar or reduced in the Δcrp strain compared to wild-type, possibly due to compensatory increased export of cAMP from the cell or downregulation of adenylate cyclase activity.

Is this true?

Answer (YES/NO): NO